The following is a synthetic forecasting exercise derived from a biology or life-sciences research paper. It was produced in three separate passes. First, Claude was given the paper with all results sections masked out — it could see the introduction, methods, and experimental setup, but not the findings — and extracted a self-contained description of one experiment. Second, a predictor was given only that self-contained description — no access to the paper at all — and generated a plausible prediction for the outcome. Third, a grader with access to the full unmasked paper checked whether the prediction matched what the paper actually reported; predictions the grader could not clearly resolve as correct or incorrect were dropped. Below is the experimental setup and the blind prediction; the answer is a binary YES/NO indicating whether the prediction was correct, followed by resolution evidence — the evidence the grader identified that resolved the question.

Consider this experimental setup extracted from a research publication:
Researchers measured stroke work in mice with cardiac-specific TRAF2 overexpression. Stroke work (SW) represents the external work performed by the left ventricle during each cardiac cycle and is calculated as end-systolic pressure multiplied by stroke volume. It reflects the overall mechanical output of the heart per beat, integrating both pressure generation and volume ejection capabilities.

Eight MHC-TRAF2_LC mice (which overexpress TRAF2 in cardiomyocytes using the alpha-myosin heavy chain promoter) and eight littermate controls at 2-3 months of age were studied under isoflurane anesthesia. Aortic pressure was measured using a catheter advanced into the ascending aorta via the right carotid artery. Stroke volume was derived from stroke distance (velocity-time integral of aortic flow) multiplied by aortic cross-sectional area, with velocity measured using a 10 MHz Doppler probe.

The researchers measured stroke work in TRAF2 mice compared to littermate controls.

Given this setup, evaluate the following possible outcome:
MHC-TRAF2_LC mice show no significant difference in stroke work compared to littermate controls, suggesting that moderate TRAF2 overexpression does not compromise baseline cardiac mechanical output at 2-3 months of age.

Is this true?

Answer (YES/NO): NO